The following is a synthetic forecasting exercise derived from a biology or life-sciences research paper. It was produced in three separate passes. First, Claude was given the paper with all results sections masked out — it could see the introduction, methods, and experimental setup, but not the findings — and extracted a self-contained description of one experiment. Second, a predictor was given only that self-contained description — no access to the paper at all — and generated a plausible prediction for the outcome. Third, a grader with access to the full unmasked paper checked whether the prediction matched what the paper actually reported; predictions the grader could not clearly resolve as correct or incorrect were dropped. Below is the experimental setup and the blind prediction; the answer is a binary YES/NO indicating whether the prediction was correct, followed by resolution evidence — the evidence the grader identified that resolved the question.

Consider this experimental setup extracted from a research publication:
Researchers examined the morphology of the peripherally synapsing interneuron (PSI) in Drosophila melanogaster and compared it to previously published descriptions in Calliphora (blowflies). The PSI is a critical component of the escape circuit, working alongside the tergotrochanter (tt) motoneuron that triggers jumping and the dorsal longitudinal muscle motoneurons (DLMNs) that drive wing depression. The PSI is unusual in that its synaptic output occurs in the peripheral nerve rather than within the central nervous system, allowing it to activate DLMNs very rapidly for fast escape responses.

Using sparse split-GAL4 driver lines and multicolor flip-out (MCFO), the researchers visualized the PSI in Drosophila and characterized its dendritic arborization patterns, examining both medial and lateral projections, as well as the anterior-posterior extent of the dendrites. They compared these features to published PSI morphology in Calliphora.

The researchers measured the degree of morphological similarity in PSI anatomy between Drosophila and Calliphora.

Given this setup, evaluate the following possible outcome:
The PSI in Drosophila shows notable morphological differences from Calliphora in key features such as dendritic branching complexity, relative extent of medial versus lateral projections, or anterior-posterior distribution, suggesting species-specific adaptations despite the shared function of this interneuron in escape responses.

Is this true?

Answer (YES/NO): YES